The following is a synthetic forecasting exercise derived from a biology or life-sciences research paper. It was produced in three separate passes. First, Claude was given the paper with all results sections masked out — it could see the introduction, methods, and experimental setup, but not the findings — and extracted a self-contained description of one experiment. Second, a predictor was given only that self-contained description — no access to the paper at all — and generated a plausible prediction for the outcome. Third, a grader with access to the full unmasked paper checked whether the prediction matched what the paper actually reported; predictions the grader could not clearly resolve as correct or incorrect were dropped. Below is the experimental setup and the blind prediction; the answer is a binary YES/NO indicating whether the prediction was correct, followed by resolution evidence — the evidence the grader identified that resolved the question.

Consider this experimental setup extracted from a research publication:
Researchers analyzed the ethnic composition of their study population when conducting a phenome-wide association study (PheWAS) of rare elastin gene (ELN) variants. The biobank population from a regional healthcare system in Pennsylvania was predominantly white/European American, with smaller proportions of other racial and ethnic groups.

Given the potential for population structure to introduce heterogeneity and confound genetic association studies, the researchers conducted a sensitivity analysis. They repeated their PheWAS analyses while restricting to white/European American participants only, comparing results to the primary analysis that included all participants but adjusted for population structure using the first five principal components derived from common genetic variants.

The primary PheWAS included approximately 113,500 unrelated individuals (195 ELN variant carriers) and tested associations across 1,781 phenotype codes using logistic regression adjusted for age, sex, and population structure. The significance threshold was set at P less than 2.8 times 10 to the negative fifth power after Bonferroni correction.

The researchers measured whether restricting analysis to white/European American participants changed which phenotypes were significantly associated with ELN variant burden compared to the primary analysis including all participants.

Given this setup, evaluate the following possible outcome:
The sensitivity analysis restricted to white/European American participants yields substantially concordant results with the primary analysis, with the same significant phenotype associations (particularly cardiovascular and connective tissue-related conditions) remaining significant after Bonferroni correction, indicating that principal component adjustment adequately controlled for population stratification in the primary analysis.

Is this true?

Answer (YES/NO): YES